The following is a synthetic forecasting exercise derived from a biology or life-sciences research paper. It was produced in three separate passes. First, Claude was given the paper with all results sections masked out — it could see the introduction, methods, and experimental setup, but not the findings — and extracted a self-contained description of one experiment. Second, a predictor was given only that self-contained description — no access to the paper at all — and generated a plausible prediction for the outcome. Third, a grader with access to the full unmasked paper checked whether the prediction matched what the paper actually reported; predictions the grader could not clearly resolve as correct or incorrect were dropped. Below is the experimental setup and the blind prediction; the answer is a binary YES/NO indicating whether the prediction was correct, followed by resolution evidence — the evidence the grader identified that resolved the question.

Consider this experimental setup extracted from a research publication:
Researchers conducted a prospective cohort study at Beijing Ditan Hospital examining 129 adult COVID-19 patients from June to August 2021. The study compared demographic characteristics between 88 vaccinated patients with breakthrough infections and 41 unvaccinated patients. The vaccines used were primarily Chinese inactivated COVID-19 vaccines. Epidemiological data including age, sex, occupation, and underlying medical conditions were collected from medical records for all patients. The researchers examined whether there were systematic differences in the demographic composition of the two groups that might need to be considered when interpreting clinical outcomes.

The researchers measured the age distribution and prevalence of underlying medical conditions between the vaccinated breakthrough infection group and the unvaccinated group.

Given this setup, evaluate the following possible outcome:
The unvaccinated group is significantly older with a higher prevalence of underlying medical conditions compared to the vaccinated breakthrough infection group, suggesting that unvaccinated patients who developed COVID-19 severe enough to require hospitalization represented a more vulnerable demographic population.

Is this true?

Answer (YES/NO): NO